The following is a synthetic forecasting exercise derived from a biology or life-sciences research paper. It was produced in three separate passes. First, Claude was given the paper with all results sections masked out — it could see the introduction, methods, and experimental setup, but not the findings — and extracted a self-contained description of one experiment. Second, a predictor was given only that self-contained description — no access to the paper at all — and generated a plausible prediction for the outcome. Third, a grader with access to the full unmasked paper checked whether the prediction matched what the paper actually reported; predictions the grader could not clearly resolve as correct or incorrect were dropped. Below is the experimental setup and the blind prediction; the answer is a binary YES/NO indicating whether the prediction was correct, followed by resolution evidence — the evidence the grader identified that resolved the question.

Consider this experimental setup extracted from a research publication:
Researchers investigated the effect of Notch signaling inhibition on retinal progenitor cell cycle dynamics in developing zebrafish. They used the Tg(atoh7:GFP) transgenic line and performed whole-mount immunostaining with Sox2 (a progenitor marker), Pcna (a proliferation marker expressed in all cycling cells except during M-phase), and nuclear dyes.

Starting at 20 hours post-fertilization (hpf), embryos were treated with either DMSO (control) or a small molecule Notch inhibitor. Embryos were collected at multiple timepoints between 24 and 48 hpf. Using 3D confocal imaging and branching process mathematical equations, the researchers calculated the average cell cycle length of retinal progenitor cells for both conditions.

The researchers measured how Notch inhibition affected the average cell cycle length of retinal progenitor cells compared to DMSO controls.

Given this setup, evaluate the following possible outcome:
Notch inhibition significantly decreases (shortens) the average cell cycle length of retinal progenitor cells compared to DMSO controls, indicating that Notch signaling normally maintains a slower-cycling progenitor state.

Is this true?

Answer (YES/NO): YES